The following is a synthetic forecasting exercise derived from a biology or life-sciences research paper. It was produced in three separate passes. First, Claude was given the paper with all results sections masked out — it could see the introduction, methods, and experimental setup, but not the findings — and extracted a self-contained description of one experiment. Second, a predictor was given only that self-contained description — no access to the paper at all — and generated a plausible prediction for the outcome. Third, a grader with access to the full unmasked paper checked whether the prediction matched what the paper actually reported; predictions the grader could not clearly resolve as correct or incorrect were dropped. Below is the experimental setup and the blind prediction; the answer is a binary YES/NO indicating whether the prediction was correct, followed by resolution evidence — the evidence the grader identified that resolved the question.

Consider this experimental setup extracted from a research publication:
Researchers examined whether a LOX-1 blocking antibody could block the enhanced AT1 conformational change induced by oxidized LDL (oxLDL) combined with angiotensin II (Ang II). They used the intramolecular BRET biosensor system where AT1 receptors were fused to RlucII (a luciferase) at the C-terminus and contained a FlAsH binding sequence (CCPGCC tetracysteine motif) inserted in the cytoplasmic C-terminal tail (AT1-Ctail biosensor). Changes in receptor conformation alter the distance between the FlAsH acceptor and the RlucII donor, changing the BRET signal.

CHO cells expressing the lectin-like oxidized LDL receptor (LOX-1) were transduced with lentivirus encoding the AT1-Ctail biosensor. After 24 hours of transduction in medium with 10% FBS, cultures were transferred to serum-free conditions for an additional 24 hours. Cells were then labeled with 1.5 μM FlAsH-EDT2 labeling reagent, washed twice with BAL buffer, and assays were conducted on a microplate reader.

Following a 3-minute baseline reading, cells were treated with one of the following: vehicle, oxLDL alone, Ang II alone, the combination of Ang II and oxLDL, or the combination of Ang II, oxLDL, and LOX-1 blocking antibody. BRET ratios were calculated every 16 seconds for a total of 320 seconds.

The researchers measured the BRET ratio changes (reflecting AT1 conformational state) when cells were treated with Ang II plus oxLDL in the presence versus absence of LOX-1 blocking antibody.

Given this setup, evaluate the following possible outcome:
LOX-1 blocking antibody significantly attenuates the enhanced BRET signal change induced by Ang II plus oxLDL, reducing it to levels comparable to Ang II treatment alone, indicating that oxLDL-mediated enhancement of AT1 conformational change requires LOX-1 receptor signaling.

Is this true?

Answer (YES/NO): YES